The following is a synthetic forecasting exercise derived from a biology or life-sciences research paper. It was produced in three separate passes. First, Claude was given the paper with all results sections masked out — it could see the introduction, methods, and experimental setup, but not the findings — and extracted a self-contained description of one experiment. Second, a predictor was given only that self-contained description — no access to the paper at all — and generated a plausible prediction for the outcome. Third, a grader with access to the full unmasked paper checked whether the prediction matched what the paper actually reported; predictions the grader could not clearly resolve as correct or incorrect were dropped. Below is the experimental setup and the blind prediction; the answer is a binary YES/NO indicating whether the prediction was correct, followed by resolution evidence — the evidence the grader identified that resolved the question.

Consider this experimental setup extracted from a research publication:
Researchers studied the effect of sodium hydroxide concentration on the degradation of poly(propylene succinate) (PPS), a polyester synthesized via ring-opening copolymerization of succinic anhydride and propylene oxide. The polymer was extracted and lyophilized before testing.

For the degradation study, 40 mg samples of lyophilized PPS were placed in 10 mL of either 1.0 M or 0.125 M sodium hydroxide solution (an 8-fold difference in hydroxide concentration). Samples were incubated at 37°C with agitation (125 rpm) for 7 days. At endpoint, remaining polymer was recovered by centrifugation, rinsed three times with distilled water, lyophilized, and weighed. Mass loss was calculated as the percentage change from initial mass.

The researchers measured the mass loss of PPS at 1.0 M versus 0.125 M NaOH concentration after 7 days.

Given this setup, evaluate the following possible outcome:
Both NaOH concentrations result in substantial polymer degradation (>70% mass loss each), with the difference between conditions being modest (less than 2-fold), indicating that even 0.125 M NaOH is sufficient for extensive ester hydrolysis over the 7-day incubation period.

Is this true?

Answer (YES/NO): NO